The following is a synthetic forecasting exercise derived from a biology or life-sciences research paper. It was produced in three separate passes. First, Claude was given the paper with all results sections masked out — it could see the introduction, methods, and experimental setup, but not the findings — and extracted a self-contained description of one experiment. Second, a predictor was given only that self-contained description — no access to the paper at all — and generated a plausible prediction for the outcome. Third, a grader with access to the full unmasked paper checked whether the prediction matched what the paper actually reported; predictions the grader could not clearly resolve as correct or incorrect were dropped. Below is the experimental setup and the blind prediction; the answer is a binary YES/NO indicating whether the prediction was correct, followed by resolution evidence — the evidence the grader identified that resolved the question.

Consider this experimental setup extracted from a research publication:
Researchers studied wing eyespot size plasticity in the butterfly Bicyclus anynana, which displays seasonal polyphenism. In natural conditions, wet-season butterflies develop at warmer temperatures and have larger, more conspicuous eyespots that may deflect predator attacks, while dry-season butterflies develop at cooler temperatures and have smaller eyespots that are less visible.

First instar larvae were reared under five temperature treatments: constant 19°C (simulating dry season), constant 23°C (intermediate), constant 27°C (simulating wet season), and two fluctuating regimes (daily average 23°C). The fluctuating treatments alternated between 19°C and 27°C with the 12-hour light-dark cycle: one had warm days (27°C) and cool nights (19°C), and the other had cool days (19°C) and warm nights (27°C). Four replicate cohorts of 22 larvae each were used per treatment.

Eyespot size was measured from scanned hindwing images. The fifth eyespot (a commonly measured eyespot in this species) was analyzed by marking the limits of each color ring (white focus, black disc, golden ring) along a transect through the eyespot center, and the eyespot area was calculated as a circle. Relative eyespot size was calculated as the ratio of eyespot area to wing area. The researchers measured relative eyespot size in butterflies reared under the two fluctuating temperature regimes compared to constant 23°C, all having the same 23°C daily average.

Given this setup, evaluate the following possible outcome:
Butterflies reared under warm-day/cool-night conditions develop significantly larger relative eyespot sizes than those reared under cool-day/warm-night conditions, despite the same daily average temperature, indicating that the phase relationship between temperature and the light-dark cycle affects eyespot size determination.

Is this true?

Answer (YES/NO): NO